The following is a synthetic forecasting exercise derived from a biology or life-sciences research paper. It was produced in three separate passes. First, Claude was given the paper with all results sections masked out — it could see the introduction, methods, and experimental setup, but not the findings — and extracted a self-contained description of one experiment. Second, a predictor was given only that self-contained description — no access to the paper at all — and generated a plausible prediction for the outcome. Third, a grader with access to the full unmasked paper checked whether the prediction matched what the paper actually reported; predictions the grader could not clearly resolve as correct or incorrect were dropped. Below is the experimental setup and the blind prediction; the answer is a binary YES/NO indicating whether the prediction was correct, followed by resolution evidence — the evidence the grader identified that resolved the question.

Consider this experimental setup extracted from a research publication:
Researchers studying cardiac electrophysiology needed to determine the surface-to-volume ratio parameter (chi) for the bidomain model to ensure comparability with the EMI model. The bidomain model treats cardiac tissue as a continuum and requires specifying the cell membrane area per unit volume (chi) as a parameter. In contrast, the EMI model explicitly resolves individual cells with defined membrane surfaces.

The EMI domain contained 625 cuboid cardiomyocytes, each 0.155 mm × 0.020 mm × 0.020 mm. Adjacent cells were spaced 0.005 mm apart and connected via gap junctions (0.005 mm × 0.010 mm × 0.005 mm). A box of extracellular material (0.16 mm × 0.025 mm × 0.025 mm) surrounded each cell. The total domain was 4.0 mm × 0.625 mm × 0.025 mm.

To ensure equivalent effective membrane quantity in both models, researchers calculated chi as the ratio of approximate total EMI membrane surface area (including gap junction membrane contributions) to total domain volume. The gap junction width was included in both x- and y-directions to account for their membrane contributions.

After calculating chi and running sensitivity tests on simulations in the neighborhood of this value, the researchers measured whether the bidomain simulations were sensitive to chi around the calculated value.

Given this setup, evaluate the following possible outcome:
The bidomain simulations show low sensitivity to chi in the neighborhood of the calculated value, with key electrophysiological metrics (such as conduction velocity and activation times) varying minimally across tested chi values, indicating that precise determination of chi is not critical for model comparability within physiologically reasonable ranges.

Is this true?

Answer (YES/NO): YES